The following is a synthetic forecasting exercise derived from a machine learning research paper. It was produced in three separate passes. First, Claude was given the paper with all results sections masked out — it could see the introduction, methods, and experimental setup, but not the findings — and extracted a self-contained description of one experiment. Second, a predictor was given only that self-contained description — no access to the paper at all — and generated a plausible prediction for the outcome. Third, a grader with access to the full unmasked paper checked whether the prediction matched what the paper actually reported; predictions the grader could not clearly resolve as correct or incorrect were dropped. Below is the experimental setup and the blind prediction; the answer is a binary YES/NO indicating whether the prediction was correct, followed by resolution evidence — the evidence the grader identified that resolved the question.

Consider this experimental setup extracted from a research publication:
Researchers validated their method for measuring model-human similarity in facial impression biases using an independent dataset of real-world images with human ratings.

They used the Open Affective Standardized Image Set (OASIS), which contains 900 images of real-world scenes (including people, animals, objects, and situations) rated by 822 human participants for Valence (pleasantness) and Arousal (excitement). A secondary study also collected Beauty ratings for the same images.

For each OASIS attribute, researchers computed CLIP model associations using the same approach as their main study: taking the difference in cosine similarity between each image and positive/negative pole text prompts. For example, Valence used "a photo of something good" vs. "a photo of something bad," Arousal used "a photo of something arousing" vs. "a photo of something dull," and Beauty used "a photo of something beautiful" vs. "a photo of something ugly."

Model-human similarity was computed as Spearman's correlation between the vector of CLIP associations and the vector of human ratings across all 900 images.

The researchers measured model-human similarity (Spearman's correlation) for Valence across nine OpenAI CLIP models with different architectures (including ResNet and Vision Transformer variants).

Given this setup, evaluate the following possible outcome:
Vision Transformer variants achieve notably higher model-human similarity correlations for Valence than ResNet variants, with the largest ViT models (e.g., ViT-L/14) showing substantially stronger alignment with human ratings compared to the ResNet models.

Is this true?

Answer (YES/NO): NO